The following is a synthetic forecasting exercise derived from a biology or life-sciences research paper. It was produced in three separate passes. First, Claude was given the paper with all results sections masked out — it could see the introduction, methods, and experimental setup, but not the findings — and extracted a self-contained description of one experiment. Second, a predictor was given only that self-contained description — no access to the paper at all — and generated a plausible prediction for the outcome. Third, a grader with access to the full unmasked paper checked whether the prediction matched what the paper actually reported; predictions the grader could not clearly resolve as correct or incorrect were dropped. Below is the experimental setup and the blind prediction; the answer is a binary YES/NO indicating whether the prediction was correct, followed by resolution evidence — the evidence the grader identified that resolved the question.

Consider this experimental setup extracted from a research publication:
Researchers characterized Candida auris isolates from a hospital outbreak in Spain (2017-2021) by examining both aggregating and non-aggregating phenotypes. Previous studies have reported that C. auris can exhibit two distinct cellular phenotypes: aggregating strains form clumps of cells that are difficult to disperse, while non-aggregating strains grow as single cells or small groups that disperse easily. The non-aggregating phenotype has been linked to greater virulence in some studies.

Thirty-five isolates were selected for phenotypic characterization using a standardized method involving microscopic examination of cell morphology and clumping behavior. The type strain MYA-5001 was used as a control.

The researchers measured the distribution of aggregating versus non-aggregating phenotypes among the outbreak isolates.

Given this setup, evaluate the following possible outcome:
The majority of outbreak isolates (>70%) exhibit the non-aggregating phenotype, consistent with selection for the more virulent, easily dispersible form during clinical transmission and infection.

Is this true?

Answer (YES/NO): YES